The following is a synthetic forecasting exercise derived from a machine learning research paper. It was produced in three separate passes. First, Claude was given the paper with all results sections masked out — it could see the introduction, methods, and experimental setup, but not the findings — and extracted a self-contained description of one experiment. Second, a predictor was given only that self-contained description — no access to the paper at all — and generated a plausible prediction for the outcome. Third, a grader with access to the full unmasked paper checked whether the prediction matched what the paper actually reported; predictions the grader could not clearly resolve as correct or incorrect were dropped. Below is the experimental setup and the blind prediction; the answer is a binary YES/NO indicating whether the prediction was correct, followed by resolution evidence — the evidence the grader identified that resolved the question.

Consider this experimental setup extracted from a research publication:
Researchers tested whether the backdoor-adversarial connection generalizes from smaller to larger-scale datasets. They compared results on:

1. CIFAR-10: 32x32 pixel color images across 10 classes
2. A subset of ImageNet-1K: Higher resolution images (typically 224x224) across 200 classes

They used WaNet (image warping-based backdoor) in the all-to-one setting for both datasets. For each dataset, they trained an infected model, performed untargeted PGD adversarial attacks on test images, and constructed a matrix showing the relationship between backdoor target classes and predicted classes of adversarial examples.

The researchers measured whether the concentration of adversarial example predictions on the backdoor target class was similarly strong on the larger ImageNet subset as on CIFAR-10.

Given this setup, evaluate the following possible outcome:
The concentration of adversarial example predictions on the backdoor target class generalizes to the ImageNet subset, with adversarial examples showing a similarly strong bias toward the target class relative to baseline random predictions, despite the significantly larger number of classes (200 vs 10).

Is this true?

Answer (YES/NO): NO